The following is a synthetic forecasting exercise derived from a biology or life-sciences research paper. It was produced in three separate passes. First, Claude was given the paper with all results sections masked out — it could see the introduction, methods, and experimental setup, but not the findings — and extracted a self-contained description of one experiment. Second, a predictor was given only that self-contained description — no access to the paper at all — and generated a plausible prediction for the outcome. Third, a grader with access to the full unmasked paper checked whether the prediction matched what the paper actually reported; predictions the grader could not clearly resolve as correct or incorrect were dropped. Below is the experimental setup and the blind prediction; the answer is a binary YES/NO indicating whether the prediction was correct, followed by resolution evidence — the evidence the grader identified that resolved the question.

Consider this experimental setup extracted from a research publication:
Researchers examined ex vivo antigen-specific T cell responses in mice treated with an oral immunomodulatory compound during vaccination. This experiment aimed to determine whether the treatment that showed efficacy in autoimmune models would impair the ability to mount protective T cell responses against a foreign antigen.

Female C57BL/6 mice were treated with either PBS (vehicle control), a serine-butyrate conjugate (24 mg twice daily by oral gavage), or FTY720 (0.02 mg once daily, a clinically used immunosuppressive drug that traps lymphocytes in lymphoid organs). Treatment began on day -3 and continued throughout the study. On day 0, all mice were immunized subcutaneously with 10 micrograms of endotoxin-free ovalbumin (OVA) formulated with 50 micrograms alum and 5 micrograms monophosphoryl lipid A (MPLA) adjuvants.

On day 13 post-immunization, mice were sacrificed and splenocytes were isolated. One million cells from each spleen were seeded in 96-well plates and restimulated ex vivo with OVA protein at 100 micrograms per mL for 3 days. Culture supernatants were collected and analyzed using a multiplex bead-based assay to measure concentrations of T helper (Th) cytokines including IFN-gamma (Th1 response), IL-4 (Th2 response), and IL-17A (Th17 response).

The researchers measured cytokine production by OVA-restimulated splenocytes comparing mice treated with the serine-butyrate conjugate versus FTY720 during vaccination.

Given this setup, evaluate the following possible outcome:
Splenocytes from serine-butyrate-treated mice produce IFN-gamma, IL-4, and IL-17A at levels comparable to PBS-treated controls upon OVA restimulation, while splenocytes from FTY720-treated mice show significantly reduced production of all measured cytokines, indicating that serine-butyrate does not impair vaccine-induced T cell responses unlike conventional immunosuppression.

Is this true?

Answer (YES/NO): NO